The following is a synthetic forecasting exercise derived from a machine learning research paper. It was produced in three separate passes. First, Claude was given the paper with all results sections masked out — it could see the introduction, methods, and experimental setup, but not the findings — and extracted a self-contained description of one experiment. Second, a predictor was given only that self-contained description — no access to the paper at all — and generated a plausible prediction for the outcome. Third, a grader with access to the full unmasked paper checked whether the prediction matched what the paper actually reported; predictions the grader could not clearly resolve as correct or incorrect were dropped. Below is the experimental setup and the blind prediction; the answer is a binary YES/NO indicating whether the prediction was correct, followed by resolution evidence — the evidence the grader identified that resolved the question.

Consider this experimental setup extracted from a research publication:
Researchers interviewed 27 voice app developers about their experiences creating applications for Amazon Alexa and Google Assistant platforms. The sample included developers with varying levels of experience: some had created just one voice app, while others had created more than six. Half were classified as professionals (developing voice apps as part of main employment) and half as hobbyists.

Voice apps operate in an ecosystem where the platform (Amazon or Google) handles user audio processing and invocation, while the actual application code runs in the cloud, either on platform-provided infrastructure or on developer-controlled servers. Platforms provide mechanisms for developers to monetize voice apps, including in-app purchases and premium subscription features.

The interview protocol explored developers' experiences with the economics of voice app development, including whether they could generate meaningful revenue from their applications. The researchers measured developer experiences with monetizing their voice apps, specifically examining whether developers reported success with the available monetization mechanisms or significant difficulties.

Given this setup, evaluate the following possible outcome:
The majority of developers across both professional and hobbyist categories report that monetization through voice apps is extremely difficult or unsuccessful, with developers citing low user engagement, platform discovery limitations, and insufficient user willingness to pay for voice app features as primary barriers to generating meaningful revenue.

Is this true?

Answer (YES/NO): YES